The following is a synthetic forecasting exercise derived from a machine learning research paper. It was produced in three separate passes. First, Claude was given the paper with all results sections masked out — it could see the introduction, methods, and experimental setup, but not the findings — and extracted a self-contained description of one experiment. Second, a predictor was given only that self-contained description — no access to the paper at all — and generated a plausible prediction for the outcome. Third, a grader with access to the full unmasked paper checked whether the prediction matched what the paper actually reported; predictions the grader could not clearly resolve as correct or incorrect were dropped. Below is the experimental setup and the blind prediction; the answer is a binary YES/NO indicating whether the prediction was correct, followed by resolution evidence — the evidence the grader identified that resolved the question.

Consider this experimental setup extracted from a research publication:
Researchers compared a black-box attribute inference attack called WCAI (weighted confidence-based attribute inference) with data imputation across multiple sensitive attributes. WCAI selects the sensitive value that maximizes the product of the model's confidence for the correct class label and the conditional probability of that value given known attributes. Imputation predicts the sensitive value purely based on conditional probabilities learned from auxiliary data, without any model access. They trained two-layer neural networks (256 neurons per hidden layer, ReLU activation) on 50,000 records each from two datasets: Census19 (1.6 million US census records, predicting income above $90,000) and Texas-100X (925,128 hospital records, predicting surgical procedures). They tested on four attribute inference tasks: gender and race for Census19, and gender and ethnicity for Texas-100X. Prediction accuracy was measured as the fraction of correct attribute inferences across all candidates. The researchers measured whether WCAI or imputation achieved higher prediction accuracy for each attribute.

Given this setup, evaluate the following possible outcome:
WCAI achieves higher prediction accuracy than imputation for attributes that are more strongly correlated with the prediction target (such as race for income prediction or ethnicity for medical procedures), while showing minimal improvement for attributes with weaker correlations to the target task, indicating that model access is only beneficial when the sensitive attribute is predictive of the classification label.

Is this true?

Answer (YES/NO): NO